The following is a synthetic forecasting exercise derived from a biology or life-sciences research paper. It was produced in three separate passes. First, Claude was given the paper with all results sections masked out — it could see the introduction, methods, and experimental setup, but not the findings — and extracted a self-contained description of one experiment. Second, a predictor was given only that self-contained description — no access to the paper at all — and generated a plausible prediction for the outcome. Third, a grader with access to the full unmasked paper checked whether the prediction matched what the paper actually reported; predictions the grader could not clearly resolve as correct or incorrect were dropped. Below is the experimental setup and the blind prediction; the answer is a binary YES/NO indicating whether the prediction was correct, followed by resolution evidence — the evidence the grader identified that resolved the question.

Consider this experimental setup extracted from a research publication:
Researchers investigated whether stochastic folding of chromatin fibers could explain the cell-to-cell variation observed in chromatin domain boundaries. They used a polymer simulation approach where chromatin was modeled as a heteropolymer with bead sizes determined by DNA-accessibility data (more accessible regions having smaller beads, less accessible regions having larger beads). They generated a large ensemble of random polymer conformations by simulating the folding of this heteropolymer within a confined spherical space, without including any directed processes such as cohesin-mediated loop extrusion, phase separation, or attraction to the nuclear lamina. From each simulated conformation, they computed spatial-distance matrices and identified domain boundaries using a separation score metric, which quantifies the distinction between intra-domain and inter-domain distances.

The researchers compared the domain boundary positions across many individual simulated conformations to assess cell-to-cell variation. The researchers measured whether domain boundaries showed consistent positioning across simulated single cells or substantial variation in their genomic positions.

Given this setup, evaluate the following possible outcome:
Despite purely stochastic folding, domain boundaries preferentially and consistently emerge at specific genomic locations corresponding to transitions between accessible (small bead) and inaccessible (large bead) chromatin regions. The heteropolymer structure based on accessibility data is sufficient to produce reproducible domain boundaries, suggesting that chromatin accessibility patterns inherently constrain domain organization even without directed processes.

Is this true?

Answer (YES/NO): NO